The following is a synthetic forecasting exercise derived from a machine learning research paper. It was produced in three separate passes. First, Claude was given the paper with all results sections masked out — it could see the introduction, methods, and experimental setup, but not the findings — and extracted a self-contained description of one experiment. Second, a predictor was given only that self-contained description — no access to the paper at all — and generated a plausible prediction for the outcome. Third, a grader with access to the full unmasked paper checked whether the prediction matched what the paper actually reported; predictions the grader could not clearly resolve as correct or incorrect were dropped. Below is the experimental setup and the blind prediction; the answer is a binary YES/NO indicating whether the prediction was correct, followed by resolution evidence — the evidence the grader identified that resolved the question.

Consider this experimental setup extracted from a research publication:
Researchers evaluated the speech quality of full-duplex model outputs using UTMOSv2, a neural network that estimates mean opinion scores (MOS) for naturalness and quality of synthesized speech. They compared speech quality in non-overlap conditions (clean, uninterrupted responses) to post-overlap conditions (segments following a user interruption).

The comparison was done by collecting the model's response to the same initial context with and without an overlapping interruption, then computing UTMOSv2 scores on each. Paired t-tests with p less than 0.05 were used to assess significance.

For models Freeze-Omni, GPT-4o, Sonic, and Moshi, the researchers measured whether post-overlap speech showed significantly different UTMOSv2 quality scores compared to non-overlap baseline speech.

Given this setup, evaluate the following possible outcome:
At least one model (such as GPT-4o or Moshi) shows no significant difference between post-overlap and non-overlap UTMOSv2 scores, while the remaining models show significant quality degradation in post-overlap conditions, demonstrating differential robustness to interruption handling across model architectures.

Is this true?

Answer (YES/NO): NO